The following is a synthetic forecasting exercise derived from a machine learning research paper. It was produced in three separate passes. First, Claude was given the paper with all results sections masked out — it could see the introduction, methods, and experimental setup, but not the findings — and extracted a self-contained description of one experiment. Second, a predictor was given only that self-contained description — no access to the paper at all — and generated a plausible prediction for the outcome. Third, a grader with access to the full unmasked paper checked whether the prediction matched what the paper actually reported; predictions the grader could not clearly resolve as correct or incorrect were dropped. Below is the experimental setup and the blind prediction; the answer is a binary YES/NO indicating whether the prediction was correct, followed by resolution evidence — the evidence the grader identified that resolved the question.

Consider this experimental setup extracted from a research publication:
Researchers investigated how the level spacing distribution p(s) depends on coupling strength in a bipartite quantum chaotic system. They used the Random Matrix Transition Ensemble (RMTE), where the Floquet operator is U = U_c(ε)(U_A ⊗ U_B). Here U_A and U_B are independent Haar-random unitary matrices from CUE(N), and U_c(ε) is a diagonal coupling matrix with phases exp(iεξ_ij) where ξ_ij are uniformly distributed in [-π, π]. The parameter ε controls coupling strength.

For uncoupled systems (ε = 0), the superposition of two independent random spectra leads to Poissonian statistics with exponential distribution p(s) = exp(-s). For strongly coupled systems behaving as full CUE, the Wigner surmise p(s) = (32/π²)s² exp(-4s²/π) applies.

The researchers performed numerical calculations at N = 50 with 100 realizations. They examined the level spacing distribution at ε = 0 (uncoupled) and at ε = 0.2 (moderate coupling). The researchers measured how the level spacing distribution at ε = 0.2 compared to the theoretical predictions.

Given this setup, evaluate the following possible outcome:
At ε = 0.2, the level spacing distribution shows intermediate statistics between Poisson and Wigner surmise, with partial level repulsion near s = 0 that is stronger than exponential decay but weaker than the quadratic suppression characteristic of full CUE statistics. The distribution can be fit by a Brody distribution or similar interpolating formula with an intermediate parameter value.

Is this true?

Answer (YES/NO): NO